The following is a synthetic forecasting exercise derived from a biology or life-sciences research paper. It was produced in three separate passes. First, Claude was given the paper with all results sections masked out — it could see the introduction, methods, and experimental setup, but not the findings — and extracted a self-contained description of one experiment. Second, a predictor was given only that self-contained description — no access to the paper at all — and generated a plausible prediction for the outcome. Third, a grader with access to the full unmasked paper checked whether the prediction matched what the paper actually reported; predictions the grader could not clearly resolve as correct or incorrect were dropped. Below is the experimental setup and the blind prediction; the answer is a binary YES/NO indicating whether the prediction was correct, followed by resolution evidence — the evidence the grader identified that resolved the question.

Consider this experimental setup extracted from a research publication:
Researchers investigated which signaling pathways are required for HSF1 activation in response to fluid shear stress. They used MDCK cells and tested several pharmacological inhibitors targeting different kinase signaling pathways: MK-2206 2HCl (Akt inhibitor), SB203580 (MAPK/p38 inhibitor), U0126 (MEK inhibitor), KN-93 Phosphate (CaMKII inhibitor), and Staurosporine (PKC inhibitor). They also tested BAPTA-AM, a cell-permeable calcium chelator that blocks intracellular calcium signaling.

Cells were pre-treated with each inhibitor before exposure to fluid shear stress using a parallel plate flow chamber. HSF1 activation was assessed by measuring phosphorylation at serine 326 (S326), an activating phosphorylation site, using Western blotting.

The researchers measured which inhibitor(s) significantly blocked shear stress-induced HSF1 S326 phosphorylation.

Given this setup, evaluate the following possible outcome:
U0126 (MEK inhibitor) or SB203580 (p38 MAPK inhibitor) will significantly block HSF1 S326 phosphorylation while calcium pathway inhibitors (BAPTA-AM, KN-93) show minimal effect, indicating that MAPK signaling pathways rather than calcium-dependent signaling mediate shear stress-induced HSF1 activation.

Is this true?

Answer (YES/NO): NO